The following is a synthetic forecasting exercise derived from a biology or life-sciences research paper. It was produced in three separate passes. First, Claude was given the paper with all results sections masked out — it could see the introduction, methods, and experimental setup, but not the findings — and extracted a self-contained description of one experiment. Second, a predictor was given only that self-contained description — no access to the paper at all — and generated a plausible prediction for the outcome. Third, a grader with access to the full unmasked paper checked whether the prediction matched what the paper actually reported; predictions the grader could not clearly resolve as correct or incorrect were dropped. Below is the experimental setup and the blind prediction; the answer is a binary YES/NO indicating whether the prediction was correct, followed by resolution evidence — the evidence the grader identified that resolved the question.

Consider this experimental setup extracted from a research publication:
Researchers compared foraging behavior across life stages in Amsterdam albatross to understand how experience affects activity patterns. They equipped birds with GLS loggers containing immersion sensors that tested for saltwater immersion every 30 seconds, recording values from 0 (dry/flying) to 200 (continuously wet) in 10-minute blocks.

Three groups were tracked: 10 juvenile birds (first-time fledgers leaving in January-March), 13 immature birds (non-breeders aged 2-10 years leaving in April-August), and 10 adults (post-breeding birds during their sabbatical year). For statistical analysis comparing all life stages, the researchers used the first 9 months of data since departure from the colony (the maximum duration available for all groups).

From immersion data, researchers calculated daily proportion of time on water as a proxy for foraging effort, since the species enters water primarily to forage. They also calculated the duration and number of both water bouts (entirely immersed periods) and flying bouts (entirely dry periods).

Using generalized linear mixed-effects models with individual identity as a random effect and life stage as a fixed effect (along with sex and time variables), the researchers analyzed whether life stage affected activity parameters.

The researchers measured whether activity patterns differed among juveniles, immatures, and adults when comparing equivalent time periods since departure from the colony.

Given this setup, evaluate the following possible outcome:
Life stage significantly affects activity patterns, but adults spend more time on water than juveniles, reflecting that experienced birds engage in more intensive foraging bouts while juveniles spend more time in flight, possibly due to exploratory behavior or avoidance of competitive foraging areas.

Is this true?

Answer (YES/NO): NO